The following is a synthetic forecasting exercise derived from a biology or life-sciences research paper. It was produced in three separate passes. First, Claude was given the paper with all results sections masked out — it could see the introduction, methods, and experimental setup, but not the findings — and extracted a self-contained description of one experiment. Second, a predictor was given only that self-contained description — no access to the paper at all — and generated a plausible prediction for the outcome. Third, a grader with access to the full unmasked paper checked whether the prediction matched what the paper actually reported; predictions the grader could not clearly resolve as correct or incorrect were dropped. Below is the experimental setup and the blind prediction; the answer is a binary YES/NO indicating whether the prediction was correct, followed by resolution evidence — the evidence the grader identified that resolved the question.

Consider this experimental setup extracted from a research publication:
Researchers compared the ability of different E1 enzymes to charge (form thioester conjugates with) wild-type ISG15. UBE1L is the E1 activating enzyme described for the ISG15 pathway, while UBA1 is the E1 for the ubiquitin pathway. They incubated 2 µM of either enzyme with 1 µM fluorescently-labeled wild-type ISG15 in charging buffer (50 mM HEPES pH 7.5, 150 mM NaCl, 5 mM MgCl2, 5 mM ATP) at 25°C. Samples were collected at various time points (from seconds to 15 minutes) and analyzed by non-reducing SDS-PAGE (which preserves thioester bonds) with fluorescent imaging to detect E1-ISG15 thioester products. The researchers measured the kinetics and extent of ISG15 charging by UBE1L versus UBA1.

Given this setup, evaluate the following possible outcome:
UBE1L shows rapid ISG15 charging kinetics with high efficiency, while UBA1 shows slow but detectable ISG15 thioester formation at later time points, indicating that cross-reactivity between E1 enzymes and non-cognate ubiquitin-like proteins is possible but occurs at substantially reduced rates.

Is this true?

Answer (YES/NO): NO